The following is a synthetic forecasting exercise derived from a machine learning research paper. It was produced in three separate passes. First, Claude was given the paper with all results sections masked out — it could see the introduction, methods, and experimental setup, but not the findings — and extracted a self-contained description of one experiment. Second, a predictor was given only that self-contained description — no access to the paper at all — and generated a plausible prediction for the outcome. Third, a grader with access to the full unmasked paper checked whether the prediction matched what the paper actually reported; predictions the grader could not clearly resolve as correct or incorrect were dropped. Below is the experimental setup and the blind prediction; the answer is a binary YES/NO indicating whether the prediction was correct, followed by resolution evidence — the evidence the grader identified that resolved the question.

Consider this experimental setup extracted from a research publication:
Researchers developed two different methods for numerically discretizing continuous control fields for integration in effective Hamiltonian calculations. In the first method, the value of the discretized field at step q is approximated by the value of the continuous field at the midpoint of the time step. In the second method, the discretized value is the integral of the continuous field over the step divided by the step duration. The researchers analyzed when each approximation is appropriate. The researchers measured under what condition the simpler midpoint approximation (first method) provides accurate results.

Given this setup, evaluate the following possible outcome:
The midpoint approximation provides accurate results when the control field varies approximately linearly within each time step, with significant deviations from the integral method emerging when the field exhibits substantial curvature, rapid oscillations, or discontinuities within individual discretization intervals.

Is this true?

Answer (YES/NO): NO